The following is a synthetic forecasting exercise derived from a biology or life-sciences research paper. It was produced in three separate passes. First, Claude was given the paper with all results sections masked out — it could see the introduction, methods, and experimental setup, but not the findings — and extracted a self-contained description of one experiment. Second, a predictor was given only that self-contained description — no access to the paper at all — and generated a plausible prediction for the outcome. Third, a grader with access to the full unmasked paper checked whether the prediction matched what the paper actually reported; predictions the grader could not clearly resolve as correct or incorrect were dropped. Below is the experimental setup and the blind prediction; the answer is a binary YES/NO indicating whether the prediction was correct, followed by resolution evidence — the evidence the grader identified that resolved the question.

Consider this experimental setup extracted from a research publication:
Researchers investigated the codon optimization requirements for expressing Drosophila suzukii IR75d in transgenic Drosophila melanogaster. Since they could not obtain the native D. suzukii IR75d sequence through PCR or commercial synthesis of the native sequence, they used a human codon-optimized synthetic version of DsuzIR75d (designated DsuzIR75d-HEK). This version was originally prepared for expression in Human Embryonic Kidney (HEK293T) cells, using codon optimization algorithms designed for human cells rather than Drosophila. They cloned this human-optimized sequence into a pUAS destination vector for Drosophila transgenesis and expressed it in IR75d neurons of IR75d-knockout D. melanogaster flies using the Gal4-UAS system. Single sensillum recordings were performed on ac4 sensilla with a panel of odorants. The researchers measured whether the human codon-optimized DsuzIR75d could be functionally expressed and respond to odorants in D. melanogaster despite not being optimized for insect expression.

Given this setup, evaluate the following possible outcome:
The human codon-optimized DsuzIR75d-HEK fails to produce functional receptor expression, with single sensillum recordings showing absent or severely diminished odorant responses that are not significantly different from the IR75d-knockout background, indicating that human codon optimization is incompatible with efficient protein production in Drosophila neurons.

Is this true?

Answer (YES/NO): NO